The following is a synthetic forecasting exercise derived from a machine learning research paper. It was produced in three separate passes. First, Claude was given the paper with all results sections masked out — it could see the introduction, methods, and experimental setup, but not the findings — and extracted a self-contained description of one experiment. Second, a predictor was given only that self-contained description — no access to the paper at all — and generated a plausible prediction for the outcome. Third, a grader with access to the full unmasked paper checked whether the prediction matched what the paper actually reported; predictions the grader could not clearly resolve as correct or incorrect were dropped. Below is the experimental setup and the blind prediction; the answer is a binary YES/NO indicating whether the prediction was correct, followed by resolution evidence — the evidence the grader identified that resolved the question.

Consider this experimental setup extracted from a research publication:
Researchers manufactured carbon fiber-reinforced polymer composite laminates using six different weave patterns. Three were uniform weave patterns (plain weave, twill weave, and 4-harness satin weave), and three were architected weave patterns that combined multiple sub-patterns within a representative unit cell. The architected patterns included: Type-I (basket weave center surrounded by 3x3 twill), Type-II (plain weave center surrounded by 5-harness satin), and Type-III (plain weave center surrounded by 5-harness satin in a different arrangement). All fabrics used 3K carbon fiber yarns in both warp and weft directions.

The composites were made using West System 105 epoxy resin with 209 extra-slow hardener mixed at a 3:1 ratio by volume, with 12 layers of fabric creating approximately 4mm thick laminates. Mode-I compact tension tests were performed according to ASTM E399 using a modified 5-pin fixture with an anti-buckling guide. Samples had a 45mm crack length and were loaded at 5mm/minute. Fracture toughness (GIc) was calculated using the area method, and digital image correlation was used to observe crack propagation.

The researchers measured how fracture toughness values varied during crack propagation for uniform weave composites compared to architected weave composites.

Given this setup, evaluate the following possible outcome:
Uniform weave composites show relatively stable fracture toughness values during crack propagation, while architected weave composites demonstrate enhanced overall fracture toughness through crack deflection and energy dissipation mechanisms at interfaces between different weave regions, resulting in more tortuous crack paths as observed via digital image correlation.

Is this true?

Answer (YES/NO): YES